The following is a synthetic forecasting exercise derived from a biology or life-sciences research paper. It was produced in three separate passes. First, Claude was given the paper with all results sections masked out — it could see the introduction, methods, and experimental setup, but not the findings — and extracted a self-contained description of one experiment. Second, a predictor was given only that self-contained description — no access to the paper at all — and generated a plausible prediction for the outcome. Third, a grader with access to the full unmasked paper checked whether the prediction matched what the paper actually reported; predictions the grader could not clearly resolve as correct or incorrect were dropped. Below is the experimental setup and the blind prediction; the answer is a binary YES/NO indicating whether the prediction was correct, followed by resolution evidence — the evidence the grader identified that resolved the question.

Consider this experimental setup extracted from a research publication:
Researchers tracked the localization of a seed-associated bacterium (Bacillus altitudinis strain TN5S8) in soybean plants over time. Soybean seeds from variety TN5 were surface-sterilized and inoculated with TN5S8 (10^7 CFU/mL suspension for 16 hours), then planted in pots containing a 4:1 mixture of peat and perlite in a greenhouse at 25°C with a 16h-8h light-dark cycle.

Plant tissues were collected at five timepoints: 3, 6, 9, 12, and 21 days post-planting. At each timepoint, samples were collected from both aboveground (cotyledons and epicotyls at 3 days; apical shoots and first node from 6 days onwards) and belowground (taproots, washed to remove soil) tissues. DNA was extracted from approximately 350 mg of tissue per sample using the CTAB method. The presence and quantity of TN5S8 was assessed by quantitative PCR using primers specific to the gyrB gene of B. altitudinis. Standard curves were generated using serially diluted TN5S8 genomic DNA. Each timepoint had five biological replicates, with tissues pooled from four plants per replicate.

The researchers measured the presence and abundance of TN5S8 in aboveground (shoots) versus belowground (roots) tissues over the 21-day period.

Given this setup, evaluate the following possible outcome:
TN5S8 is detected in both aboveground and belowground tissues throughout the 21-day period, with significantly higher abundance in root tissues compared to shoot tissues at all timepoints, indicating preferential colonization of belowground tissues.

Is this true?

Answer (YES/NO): NO